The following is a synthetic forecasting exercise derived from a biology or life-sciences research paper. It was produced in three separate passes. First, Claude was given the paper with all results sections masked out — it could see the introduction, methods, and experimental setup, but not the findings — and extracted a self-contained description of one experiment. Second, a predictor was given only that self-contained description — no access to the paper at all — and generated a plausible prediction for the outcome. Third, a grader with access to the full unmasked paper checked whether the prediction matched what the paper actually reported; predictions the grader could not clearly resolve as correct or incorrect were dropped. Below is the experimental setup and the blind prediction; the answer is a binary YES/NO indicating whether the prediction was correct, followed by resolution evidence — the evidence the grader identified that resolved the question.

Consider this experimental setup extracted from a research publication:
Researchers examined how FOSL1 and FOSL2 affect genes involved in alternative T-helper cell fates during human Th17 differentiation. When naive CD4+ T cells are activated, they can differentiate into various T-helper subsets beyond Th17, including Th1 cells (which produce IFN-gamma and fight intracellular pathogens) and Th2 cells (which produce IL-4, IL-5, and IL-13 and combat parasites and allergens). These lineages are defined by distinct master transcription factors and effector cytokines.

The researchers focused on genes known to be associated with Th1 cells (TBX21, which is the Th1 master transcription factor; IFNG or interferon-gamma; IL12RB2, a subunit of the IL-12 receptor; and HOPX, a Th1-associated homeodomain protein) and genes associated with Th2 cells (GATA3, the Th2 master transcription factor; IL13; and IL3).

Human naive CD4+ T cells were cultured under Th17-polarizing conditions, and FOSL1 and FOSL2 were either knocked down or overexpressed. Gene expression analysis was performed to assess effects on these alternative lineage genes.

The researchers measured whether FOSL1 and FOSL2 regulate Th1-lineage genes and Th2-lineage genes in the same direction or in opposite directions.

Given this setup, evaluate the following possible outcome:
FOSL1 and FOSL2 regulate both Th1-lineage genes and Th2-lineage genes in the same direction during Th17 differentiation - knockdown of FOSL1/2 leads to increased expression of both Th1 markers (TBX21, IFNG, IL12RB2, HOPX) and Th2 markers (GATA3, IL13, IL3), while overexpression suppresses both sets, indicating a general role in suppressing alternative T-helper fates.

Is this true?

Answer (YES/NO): NO